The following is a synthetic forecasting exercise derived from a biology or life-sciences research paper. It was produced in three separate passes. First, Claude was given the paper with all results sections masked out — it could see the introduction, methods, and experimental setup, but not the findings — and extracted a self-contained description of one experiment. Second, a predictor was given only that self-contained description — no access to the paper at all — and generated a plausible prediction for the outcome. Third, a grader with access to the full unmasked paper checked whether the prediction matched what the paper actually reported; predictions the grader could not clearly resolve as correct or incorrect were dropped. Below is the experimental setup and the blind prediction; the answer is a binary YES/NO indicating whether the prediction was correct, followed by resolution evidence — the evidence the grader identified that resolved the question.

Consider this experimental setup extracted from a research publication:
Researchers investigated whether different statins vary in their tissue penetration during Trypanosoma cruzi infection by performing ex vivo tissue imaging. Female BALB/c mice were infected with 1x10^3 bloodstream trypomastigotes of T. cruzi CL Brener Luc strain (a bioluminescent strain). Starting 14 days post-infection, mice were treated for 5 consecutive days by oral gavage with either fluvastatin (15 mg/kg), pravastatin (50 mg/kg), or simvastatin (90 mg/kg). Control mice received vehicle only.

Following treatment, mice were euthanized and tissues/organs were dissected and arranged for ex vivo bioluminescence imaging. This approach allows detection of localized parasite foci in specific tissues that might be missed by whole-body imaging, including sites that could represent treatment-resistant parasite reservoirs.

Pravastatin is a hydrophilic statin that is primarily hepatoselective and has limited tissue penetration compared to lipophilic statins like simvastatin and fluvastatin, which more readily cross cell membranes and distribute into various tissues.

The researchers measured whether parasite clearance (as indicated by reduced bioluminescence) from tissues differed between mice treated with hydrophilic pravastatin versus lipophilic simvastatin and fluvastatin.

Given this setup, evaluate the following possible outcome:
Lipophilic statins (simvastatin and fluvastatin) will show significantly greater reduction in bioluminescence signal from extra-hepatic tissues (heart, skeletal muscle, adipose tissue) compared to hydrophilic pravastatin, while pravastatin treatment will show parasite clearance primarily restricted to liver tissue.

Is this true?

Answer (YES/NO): NO